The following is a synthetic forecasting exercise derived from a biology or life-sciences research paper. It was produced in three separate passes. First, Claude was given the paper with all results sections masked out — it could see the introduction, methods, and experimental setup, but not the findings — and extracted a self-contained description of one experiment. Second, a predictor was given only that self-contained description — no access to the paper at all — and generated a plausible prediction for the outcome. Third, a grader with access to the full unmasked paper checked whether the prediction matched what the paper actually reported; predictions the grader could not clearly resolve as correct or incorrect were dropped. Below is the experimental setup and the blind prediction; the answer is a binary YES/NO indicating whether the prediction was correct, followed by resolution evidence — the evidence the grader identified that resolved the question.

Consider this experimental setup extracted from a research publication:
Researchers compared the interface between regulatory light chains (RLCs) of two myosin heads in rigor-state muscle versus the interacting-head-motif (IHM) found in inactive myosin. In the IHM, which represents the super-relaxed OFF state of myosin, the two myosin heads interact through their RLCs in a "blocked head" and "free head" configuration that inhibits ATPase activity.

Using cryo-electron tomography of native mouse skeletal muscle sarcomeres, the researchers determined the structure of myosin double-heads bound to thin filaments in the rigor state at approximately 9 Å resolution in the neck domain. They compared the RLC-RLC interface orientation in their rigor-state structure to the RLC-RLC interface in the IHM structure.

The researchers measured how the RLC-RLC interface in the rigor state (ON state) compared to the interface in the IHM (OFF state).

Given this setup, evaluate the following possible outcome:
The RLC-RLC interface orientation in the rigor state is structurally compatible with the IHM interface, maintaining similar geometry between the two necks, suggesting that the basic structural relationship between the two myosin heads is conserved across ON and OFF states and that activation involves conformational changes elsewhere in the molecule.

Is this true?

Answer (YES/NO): NO